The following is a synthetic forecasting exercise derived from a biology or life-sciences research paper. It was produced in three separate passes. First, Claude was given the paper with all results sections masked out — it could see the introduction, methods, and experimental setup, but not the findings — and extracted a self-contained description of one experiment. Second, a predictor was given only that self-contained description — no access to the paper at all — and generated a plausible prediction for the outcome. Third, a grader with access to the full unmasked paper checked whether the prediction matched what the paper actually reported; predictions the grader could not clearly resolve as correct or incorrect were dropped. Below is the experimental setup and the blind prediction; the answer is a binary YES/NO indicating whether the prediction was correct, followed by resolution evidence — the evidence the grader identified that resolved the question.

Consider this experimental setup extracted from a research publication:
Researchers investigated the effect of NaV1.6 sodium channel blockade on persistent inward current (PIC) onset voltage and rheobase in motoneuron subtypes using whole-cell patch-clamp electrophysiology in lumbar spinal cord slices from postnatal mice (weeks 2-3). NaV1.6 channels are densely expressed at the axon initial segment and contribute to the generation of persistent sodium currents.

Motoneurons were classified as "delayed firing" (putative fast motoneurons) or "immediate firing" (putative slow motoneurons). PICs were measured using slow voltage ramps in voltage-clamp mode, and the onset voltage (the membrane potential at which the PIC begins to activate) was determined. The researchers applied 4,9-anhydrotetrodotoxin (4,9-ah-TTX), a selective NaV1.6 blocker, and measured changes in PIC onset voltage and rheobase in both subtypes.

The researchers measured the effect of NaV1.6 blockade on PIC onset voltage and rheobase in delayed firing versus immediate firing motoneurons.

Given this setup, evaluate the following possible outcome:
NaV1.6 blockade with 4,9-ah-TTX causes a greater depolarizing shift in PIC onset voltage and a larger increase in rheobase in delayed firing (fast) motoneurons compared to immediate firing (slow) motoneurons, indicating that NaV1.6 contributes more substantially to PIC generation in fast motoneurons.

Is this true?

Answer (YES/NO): NO